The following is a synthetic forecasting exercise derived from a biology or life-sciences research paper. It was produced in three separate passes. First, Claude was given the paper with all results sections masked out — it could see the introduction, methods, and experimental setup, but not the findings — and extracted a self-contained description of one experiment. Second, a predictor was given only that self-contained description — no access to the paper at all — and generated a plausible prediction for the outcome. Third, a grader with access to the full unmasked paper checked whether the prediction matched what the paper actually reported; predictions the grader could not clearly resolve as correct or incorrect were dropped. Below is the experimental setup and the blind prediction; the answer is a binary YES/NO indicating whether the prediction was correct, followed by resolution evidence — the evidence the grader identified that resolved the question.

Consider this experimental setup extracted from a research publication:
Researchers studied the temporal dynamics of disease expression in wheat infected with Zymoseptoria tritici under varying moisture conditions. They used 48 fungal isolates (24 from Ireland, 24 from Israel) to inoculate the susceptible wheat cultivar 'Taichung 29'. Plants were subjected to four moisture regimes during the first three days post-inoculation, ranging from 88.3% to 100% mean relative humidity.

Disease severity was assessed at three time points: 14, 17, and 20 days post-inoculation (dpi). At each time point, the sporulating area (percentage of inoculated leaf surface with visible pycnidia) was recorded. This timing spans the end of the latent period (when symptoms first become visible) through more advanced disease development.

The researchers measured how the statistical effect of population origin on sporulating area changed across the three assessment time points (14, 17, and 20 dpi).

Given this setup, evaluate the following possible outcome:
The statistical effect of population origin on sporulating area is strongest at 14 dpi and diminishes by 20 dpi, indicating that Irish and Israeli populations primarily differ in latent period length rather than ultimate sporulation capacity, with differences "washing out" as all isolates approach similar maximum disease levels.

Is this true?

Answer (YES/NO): YES